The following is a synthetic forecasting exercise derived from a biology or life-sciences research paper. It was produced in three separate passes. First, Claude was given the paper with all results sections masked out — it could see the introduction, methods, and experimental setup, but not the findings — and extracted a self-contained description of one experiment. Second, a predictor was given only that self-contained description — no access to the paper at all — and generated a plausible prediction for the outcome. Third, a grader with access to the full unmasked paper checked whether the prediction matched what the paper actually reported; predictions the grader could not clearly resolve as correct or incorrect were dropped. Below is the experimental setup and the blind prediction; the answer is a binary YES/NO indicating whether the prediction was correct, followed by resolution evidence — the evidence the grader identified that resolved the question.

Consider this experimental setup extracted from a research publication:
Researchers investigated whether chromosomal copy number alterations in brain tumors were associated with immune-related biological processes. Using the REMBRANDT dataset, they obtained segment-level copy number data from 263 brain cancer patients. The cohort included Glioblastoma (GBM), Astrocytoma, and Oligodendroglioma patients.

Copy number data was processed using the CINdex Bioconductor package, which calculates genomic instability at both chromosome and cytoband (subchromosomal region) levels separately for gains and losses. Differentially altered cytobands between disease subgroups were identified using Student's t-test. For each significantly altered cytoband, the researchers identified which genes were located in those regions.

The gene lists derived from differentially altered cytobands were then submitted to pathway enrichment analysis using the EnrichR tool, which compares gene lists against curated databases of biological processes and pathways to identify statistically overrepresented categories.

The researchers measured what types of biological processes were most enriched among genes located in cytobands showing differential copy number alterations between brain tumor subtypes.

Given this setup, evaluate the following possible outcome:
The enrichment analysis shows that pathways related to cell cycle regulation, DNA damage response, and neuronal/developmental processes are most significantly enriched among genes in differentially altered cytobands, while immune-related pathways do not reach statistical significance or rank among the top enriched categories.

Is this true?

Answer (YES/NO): NO